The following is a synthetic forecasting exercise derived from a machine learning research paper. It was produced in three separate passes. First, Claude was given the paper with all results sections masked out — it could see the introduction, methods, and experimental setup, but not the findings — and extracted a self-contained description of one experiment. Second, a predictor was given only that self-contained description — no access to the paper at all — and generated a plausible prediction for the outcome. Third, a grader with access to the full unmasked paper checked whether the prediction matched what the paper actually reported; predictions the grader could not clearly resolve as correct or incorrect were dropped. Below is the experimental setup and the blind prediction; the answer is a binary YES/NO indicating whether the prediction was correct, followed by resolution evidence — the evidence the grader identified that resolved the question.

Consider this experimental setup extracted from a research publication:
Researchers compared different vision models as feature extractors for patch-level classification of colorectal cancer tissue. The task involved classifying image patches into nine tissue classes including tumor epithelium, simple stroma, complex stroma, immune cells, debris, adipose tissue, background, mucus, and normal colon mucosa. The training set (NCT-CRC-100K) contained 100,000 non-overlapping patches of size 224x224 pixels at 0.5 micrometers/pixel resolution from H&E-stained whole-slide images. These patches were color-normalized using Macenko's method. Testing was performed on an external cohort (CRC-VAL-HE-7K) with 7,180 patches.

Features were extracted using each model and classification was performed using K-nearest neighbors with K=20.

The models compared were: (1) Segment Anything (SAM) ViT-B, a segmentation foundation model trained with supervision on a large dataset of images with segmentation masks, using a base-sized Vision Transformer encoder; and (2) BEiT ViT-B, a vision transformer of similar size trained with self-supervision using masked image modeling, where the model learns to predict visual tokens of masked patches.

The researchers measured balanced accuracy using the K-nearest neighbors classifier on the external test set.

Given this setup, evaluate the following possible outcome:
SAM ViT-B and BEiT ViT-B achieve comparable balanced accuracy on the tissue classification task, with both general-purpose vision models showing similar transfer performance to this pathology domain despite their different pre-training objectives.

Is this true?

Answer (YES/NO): NO